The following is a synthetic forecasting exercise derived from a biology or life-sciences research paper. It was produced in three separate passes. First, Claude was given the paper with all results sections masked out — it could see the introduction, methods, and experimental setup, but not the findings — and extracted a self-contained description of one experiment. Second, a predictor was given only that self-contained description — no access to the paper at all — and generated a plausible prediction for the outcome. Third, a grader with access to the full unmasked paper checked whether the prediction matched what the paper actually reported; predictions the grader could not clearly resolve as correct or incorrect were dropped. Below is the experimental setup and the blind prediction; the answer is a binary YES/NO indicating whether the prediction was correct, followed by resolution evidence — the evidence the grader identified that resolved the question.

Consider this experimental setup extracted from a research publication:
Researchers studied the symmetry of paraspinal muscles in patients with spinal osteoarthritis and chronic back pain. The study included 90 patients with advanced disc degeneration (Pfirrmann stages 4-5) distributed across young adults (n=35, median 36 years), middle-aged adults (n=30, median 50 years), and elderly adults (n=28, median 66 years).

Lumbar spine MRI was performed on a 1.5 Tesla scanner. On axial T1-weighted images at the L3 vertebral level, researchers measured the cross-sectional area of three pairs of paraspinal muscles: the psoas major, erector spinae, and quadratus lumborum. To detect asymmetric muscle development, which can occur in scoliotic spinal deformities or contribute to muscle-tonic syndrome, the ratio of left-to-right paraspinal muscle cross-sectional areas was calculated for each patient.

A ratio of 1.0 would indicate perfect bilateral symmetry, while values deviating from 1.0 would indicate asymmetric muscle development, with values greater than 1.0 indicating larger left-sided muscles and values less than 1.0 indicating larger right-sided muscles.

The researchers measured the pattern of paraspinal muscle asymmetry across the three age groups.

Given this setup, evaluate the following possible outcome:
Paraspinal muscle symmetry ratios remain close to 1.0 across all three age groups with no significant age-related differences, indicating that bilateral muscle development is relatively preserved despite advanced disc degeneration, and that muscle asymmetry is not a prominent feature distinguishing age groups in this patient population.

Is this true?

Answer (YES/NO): NO